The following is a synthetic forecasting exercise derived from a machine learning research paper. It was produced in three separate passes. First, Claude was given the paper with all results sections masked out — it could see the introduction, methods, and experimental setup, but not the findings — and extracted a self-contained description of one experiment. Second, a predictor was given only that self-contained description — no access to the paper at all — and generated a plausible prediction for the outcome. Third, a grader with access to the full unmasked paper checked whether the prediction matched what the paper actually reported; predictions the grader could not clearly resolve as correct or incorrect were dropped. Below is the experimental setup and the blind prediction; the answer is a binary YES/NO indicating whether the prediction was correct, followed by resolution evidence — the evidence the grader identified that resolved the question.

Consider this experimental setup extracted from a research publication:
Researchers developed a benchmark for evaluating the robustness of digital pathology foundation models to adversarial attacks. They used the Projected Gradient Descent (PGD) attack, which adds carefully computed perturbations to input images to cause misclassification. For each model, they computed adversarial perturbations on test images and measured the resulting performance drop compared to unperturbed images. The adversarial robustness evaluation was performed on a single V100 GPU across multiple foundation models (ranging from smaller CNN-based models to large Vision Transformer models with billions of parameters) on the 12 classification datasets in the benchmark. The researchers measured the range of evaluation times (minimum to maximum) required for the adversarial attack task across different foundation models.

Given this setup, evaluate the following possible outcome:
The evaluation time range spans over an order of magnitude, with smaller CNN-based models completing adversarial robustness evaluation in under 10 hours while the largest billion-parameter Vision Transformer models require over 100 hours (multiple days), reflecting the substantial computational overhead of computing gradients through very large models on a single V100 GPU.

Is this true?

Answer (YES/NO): NO